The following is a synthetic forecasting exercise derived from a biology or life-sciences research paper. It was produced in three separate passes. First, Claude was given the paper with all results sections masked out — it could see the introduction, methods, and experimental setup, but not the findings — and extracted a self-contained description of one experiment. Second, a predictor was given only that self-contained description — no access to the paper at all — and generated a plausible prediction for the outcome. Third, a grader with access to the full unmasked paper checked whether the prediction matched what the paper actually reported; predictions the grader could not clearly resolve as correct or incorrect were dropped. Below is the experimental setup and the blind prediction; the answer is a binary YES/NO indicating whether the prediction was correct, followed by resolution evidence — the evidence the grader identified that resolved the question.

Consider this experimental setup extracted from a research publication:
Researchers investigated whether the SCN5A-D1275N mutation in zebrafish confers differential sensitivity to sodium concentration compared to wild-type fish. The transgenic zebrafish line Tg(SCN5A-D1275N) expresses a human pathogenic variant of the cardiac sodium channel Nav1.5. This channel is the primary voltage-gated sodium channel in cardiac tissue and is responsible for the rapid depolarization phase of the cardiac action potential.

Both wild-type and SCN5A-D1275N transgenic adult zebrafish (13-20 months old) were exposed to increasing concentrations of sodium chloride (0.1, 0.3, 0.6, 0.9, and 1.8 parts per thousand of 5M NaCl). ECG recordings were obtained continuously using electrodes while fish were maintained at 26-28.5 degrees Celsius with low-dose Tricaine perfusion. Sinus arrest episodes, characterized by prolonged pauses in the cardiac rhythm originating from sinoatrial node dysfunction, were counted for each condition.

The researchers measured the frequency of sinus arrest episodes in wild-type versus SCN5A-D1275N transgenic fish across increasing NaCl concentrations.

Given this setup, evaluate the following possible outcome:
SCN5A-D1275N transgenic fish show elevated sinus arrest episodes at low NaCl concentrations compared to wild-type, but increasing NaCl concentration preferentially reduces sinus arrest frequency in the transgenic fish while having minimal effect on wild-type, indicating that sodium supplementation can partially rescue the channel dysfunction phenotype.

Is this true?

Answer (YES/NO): NO